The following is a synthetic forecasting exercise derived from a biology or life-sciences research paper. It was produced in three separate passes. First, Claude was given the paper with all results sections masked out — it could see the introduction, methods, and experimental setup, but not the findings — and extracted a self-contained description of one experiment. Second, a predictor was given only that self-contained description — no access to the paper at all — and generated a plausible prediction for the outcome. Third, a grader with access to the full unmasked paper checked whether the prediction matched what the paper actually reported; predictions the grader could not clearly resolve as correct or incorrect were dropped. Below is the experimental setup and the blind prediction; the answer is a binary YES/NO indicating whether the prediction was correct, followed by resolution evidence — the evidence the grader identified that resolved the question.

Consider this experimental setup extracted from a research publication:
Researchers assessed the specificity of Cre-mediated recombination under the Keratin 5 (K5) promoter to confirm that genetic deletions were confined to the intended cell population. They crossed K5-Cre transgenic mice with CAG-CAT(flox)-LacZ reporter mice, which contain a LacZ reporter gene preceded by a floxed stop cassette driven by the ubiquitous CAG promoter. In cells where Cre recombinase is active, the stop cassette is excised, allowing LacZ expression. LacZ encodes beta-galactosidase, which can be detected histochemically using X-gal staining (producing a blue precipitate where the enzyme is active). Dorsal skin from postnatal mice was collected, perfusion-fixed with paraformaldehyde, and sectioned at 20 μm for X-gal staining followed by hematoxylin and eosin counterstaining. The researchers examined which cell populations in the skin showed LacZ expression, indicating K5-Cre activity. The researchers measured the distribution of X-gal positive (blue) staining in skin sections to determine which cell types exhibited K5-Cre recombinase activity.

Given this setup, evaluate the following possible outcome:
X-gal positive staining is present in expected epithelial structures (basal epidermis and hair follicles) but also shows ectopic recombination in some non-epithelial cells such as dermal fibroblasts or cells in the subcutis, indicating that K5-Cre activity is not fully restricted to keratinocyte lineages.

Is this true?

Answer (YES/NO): NO